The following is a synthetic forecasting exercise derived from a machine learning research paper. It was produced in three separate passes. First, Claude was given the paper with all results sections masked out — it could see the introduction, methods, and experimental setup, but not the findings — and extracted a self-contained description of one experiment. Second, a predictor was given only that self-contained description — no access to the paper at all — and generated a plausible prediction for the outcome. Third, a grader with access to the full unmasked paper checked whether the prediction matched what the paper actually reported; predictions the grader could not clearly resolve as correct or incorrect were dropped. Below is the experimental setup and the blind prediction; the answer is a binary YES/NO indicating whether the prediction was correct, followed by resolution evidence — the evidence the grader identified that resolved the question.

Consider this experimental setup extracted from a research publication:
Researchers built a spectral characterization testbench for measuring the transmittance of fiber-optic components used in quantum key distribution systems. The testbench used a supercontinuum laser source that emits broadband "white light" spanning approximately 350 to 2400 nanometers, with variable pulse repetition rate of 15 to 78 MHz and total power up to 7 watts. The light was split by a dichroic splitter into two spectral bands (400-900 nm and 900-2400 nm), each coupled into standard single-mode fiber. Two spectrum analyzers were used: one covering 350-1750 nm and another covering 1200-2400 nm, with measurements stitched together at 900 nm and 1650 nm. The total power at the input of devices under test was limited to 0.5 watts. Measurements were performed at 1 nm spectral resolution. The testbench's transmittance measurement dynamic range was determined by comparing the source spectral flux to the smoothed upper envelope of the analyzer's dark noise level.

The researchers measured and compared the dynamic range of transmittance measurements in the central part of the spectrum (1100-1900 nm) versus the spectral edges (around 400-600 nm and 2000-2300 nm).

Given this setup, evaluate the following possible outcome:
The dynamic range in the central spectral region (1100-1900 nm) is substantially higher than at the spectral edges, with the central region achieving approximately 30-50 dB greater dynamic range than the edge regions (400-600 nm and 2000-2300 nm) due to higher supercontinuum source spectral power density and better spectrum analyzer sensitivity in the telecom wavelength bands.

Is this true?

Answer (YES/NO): NO